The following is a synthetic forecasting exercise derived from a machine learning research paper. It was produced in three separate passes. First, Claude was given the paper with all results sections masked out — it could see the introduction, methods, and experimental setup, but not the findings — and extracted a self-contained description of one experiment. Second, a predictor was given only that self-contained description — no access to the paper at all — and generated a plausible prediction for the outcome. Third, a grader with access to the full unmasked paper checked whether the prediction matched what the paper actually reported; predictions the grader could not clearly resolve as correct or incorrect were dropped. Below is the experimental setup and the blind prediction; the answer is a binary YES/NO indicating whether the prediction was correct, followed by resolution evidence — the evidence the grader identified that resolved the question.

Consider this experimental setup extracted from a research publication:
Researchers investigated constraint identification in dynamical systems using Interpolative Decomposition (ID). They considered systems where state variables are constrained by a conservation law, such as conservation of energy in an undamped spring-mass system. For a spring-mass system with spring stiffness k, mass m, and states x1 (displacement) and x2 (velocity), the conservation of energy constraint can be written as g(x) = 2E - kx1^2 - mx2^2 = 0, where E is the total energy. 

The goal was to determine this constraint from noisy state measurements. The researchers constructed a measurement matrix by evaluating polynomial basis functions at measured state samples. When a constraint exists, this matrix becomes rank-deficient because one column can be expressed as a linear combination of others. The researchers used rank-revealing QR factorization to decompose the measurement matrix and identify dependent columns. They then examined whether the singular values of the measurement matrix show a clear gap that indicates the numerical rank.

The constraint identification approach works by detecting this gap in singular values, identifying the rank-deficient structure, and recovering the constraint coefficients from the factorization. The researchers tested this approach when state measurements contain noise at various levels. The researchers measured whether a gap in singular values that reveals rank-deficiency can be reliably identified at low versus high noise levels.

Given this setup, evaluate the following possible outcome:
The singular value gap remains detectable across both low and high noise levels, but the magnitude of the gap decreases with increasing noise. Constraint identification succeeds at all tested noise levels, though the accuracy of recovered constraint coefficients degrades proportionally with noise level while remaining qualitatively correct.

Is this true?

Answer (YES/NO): NO